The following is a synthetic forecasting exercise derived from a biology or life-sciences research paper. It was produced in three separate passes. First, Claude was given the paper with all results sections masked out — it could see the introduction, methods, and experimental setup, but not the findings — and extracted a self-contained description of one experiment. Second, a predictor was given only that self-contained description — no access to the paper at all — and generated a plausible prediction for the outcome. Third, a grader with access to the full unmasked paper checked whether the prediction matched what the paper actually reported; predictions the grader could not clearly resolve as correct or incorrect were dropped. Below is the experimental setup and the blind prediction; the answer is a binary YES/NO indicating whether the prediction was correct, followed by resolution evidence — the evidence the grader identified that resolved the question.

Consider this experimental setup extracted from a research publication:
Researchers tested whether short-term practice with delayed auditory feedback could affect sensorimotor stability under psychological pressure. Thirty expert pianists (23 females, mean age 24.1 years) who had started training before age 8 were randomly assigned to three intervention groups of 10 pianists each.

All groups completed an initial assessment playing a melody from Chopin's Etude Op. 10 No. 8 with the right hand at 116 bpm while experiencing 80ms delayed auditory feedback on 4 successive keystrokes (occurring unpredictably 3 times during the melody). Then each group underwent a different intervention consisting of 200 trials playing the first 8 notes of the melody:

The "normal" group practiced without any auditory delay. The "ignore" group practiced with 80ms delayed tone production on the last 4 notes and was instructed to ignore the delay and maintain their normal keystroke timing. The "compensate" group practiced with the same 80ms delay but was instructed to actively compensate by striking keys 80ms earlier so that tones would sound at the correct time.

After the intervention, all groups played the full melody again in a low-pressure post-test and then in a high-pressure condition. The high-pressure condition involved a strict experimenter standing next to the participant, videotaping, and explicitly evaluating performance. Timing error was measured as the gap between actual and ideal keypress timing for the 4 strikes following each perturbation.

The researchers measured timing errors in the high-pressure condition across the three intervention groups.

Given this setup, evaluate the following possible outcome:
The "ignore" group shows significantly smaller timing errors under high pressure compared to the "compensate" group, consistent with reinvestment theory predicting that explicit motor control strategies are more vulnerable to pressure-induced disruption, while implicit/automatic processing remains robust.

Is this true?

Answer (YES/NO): NO